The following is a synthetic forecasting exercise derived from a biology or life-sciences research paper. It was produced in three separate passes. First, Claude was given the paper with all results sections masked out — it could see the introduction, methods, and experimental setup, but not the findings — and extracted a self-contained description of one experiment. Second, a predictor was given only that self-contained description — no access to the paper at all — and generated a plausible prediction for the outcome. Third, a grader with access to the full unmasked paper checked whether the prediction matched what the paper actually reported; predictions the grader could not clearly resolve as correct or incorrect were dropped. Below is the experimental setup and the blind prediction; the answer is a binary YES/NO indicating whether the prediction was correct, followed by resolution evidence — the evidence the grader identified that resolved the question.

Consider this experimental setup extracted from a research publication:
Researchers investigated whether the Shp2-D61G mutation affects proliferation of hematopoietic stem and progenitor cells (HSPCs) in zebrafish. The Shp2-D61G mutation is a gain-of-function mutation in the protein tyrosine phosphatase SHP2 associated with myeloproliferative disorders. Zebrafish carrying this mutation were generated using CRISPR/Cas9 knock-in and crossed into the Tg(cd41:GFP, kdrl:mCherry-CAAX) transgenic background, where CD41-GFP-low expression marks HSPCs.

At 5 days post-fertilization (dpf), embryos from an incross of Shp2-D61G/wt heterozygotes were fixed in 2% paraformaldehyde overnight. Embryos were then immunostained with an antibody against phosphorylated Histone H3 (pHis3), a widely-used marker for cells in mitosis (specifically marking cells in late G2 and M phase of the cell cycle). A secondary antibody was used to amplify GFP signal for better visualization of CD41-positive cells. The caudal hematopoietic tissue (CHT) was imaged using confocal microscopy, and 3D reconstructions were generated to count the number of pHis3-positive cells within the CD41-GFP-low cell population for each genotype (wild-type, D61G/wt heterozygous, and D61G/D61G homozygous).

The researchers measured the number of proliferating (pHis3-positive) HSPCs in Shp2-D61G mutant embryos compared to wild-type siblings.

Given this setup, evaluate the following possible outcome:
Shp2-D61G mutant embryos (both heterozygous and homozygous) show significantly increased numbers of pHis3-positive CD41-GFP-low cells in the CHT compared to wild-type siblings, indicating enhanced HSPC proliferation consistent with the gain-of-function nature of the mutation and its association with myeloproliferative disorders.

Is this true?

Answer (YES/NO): YES